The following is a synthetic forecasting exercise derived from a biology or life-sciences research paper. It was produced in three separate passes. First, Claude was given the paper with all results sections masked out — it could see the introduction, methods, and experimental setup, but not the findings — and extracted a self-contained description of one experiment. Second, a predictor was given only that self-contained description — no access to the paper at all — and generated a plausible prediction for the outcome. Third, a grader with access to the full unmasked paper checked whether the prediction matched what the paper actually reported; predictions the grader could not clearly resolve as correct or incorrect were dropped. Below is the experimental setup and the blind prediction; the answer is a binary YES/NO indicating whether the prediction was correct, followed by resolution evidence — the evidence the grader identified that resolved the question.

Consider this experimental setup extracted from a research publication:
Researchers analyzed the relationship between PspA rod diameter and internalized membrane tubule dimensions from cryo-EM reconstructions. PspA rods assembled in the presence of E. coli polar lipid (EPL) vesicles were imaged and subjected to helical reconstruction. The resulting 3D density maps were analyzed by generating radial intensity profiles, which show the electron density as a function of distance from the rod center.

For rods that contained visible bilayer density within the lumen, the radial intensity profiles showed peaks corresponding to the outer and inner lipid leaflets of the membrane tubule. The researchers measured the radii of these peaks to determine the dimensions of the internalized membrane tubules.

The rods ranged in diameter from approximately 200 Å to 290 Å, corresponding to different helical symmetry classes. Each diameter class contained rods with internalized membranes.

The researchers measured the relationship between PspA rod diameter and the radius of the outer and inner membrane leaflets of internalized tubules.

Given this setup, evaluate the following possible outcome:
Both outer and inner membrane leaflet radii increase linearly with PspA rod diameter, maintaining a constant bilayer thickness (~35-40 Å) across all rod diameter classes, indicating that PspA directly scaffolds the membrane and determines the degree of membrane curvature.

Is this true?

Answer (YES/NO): NO